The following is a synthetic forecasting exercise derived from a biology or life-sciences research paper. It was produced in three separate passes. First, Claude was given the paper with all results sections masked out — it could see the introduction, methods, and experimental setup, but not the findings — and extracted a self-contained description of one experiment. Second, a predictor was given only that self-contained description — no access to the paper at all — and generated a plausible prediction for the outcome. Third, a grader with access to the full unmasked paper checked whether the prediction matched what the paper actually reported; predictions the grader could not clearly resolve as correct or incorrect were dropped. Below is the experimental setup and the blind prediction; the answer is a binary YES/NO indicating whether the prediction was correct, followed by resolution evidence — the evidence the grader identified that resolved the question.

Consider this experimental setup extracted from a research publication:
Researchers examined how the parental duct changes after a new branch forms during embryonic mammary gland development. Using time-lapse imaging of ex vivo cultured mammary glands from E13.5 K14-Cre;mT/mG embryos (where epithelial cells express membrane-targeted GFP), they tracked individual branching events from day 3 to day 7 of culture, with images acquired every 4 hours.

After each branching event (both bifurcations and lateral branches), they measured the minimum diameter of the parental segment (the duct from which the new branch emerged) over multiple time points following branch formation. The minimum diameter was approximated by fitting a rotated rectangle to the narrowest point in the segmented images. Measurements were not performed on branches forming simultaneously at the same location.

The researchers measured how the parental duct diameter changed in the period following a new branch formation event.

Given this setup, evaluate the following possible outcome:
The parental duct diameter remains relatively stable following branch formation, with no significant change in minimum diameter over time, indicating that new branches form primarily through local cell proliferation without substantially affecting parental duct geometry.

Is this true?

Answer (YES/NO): NO